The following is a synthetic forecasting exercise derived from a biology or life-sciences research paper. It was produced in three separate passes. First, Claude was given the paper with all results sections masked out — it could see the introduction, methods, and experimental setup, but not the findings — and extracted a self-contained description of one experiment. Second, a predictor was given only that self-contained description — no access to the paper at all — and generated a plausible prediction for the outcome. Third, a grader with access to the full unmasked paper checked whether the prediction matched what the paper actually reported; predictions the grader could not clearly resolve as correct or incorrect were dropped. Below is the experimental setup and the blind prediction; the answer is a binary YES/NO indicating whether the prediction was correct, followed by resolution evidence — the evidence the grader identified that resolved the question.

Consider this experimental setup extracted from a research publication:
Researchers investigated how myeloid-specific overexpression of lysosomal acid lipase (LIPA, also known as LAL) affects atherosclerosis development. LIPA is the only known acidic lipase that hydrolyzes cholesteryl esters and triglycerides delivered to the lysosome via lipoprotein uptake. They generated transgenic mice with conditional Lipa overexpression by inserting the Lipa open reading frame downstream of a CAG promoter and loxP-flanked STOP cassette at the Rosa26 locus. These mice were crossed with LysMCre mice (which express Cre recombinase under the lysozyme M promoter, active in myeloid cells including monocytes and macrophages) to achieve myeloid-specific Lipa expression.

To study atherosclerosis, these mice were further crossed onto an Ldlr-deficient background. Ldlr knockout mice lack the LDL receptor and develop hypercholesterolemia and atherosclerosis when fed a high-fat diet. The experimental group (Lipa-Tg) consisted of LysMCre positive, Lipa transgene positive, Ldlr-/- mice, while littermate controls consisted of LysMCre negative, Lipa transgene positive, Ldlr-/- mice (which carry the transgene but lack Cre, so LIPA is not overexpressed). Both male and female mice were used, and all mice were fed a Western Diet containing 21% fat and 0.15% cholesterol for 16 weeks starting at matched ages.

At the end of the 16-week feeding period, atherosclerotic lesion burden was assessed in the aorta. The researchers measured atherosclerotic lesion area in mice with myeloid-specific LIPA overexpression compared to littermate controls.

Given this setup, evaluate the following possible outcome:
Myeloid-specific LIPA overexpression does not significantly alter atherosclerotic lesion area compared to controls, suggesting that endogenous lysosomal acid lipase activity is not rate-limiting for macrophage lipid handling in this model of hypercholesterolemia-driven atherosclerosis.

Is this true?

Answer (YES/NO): NO